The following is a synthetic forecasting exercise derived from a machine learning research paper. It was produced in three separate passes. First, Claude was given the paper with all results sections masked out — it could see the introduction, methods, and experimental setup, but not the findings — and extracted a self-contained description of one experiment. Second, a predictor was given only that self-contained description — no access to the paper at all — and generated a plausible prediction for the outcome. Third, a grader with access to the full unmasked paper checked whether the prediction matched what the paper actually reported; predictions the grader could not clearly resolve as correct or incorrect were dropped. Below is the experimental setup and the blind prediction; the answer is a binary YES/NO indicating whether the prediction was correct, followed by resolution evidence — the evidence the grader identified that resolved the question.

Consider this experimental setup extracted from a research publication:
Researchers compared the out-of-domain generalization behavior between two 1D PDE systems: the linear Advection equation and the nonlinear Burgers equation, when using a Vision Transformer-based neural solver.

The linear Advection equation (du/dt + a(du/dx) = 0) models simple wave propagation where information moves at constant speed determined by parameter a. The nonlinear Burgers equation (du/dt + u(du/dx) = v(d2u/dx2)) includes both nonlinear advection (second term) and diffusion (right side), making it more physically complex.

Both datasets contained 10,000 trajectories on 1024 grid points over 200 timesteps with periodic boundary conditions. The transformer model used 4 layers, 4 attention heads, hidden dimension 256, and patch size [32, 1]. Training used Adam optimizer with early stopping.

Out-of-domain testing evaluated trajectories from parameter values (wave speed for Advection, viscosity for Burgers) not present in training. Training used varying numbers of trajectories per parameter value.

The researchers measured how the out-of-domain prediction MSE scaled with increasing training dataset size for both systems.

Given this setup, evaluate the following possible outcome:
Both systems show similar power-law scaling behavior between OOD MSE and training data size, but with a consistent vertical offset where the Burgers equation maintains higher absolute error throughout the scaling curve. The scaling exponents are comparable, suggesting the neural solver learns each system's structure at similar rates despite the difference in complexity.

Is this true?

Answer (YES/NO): NO